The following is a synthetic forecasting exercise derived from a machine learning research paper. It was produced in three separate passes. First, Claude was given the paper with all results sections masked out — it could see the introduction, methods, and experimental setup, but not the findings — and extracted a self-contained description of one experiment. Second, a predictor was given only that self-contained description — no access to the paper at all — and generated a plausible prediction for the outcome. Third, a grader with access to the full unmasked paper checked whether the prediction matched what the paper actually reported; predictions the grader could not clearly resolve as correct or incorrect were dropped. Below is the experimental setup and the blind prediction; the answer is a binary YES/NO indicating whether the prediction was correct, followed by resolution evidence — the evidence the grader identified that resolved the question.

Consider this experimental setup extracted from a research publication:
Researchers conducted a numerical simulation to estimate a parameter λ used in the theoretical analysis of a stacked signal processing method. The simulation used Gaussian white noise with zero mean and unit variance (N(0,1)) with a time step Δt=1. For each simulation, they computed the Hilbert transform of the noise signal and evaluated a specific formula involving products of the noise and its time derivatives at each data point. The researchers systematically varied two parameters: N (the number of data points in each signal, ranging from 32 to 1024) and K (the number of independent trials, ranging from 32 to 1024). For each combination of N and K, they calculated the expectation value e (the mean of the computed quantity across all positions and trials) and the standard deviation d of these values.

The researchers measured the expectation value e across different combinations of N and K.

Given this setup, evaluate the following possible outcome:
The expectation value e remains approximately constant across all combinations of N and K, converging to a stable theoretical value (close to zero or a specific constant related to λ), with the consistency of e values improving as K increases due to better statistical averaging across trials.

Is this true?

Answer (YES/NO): YES